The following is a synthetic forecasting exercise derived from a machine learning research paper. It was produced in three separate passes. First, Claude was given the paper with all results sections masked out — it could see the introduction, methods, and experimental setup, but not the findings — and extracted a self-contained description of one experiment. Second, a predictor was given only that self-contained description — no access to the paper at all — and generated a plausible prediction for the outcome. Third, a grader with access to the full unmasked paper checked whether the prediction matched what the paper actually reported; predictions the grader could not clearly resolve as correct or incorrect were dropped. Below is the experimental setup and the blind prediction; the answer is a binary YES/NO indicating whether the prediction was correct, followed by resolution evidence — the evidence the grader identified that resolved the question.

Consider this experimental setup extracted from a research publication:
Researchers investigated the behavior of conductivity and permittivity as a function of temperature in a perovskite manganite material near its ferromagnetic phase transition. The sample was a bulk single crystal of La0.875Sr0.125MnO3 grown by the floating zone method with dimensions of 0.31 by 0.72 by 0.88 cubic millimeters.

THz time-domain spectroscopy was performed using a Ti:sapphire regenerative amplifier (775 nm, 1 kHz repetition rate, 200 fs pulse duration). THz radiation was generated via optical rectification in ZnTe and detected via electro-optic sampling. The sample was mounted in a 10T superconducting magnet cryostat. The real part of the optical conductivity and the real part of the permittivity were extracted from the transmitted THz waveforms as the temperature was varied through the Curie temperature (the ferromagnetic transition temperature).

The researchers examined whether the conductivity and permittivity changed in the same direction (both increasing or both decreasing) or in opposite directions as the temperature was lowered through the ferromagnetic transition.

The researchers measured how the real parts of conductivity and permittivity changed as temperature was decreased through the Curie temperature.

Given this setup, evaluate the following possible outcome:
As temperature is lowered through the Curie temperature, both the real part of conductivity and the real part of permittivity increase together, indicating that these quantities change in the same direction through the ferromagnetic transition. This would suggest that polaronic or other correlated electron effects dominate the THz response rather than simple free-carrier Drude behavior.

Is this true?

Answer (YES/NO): YES